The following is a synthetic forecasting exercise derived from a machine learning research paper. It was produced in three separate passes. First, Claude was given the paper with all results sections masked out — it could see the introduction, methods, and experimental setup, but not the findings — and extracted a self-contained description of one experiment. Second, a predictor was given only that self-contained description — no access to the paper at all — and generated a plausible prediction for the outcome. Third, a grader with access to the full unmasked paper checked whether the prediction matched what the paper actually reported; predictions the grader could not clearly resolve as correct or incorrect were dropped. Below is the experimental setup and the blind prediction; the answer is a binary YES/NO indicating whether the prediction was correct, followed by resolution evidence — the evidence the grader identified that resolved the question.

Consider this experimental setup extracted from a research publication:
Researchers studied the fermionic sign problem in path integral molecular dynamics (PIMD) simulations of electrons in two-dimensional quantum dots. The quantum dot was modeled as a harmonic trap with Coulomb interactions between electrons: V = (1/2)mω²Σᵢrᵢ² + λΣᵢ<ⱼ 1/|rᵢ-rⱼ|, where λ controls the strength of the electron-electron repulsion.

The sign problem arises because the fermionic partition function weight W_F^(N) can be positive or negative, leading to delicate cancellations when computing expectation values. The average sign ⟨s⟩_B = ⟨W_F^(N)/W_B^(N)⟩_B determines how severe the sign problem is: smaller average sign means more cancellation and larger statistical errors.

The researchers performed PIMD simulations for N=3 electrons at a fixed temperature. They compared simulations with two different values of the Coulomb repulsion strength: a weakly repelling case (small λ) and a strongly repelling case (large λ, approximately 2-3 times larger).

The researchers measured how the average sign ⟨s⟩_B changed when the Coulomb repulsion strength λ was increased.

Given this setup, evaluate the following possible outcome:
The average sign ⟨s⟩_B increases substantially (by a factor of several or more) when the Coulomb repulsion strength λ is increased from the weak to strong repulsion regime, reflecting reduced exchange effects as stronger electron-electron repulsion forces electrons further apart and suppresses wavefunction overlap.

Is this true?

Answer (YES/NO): YES